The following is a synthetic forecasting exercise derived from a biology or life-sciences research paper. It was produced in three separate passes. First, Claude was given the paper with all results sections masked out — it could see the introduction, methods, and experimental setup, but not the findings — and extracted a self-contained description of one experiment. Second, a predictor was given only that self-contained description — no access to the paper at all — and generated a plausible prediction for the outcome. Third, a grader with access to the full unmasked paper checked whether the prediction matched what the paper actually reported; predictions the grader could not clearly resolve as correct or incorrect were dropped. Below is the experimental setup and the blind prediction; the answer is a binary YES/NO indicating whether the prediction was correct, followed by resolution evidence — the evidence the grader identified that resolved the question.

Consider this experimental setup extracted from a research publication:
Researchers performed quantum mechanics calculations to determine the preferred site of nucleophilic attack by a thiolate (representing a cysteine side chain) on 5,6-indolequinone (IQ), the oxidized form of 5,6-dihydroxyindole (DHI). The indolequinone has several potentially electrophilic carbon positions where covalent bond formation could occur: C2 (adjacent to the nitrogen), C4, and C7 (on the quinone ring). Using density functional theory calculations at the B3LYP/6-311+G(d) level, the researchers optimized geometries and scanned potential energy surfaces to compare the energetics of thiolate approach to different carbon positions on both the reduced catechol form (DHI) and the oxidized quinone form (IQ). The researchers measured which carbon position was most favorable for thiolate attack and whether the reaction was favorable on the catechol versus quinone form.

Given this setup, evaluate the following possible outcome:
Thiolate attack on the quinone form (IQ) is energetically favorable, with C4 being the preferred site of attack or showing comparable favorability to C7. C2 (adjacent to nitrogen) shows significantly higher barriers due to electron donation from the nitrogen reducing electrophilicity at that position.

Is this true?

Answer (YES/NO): NO